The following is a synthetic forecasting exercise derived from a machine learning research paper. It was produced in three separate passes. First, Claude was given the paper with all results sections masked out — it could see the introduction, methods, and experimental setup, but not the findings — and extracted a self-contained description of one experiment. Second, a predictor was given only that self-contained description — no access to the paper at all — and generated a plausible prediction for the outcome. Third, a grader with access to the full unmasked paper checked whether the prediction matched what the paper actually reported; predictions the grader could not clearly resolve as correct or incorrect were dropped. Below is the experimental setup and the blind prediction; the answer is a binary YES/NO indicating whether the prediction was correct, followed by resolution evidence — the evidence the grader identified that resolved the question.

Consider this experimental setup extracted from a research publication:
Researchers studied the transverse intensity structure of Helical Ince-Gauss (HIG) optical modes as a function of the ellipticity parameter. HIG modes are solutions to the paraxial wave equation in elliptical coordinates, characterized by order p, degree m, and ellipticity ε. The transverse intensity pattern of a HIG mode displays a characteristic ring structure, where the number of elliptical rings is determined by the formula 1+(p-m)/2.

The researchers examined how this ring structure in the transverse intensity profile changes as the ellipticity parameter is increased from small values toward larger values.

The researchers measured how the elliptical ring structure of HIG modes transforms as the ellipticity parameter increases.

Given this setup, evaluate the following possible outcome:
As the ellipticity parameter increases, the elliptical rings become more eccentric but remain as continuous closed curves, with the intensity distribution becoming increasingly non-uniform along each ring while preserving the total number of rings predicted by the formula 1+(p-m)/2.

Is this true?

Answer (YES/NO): NO